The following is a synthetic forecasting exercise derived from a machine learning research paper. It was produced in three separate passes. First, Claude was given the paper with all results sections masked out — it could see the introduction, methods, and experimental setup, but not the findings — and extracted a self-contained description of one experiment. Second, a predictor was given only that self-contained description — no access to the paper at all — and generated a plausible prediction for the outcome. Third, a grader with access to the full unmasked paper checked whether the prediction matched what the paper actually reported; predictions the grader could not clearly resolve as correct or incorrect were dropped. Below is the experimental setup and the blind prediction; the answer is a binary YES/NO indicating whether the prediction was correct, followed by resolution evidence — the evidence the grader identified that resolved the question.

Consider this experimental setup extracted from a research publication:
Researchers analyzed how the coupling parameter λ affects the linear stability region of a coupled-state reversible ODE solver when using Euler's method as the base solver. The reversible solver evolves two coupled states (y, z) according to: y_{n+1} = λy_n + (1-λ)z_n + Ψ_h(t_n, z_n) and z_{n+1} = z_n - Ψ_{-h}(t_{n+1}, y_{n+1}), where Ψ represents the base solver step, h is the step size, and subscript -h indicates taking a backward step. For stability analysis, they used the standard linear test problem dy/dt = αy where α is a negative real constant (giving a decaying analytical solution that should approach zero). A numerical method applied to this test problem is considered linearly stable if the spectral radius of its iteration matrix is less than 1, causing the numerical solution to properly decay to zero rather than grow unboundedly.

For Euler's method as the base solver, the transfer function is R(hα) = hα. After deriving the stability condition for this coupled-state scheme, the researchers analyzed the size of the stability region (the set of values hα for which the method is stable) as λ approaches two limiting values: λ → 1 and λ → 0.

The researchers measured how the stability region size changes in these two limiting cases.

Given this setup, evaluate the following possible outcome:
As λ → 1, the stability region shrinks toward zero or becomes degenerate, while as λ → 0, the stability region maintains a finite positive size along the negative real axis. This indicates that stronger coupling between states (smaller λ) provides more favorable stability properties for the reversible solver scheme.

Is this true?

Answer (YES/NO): YES